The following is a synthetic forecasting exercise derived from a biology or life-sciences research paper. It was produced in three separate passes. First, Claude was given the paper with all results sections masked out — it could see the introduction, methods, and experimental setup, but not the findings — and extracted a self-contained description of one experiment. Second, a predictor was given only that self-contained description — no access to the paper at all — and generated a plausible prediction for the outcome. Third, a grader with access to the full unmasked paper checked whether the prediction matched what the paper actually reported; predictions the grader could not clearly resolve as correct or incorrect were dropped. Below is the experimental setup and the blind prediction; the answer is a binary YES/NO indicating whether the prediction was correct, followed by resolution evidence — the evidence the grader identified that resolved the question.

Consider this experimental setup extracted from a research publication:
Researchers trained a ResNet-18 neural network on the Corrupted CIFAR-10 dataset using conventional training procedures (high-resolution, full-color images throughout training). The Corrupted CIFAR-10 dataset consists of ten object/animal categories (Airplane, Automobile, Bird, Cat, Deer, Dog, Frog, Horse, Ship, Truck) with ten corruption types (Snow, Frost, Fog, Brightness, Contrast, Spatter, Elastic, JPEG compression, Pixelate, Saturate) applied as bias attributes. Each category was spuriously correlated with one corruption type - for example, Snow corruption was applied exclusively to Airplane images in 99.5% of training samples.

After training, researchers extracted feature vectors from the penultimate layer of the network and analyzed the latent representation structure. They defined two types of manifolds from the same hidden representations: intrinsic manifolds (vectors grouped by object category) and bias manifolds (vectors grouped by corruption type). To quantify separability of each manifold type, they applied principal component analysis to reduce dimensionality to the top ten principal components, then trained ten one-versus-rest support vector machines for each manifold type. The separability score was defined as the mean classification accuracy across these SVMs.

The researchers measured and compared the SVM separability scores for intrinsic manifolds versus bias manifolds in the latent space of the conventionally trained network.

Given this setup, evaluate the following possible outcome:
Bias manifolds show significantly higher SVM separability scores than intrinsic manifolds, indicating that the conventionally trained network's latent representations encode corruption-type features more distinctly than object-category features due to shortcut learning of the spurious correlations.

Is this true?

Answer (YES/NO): YES